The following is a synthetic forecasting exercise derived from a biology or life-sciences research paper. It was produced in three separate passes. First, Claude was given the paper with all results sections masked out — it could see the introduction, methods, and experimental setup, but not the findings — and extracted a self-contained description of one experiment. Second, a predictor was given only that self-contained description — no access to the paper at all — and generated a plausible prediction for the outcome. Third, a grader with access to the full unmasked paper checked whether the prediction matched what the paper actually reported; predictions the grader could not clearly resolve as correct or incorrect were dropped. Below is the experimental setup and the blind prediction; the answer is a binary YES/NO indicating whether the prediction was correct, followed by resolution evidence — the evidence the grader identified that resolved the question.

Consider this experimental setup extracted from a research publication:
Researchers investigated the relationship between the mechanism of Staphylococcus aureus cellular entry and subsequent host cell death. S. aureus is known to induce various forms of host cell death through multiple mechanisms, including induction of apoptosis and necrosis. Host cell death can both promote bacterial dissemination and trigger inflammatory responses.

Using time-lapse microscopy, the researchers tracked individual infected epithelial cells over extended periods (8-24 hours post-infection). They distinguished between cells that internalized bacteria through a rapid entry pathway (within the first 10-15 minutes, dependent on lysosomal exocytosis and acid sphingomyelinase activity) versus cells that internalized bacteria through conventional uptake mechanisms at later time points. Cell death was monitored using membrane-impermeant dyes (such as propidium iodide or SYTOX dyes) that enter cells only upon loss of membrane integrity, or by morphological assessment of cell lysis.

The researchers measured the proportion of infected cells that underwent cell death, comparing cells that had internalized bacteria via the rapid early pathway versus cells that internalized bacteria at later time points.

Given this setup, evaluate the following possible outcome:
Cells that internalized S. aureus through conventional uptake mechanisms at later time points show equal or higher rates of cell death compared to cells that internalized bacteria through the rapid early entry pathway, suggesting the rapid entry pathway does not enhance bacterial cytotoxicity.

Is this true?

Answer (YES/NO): NO